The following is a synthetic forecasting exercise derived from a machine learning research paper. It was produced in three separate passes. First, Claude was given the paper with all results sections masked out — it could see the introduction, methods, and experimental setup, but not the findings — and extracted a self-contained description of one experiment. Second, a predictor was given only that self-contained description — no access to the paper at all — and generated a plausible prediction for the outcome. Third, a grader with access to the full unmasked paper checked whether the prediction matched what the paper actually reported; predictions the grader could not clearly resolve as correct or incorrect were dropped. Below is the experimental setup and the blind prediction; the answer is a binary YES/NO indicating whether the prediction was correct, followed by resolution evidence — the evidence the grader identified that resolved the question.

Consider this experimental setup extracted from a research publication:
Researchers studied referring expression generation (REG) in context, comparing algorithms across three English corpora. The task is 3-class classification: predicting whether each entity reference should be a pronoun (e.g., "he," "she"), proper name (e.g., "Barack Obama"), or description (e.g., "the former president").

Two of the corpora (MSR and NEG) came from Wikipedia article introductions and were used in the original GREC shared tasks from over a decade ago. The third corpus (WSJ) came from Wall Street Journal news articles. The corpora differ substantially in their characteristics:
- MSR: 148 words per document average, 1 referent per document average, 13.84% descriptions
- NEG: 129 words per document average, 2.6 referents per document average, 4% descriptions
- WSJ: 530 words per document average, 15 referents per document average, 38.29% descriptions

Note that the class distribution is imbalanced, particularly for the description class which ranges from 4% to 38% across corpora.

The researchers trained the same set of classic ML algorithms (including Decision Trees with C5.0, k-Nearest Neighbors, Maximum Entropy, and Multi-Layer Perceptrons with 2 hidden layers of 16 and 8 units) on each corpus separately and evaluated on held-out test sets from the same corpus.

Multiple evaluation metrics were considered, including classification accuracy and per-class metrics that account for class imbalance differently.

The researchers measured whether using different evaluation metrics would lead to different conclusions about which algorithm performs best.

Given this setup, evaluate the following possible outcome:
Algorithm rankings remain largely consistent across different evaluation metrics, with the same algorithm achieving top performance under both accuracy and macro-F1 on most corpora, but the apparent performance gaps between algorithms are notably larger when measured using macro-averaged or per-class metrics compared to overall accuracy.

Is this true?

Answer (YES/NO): NO